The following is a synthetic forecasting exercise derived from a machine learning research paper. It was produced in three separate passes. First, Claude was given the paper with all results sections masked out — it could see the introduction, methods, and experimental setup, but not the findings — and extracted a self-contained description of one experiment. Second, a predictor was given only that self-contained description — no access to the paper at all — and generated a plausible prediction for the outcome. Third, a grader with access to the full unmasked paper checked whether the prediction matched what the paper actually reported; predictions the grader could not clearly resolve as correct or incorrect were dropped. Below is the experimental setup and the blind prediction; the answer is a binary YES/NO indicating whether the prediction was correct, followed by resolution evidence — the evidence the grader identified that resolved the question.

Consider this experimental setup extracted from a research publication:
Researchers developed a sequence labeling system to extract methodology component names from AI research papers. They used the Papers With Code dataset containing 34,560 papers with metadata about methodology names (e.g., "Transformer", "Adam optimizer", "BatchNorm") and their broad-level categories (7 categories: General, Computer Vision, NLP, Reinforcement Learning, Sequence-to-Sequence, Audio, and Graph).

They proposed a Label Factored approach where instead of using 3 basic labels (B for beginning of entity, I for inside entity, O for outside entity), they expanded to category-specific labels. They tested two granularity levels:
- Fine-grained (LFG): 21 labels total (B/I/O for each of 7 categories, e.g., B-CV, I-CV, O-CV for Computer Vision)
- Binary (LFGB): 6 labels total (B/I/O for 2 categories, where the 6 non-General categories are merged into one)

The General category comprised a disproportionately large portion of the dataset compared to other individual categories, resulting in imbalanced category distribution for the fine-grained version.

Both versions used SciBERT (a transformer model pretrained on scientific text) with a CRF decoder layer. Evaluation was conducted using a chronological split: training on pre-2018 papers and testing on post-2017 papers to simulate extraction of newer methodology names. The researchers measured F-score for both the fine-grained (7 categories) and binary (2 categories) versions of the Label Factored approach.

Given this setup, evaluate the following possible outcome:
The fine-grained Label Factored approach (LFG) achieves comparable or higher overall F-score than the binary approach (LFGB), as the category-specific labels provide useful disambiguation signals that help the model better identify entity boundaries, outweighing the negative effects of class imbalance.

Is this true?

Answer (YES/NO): NO